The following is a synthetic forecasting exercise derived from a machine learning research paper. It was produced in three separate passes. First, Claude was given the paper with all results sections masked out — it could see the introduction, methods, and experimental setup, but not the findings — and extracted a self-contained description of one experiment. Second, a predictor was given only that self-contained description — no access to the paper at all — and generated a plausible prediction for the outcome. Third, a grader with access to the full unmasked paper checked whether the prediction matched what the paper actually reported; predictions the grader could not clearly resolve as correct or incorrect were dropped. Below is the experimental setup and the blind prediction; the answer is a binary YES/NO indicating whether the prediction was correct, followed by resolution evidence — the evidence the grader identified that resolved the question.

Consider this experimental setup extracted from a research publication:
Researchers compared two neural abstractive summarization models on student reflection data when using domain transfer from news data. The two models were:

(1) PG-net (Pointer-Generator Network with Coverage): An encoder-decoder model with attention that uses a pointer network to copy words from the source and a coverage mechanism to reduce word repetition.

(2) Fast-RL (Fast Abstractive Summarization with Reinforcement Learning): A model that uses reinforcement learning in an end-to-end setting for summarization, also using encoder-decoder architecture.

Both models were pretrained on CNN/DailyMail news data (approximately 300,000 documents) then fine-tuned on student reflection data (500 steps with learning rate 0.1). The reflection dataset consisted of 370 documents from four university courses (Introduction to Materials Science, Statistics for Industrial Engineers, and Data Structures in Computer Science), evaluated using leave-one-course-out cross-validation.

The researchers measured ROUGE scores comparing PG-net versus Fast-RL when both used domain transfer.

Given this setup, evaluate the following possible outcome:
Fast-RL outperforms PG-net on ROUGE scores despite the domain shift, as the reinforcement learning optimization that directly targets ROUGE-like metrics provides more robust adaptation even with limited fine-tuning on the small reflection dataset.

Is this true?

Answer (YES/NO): NO